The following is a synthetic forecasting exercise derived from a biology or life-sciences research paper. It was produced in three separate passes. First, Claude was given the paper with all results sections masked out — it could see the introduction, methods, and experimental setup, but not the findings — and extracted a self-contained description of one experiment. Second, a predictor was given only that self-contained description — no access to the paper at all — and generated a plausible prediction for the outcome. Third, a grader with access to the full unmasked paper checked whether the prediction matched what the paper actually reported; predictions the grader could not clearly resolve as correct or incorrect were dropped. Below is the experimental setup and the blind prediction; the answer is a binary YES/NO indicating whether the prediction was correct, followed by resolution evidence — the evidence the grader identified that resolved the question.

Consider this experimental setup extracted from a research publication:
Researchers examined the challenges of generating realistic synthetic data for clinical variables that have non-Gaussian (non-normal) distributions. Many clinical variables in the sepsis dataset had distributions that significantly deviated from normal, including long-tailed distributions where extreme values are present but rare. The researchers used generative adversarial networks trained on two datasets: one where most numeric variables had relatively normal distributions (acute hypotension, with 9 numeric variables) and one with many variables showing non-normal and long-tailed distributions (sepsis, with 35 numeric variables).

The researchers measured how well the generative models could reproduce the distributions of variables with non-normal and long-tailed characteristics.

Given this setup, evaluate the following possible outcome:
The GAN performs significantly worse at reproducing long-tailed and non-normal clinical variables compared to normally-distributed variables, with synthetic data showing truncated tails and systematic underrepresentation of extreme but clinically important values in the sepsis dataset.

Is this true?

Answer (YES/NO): YES